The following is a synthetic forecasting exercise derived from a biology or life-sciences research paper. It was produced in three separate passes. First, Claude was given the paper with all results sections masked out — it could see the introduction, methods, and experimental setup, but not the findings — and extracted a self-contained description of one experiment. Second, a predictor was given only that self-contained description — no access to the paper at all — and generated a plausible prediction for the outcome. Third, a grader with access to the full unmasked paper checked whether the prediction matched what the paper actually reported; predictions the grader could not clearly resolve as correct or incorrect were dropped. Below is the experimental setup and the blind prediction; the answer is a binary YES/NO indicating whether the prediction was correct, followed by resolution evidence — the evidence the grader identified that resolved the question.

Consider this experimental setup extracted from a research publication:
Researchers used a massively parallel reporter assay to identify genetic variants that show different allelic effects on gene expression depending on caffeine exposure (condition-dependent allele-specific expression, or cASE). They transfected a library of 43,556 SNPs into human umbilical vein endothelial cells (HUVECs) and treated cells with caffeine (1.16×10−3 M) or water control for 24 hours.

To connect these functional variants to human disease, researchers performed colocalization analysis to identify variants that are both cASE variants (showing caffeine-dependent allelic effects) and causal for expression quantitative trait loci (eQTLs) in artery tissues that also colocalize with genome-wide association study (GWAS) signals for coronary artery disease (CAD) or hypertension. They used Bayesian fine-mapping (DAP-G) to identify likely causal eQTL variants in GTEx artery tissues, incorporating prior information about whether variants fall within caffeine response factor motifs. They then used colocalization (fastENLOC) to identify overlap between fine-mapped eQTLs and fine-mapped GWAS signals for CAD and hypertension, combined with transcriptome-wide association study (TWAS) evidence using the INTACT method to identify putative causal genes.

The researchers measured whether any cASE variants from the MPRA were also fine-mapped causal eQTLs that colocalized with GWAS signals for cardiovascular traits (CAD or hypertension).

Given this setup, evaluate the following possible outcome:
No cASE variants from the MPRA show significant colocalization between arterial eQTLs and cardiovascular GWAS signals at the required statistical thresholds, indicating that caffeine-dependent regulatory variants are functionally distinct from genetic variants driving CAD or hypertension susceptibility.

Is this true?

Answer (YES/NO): NO